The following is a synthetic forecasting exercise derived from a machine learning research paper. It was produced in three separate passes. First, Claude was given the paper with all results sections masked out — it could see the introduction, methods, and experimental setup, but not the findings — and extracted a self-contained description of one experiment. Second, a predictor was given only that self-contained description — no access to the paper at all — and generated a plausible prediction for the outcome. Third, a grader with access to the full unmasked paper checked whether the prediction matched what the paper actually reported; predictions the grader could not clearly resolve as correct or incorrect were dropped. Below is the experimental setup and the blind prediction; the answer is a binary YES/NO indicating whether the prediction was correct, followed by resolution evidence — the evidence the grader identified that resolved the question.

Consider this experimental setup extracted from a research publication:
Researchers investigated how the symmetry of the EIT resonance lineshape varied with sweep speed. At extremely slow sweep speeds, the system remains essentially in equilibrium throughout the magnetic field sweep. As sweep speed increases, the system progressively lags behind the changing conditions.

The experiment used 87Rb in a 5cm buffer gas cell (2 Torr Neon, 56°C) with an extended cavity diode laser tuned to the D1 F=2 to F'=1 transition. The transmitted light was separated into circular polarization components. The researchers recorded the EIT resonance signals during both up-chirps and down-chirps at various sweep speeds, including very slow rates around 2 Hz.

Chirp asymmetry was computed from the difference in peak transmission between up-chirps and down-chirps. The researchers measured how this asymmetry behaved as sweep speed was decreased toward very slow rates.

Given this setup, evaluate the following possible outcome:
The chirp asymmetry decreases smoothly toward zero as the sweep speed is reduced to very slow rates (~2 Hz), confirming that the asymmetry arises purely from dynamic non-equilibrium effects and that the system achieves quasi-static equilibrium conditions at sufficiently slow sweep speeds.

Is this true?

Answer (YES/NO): YES